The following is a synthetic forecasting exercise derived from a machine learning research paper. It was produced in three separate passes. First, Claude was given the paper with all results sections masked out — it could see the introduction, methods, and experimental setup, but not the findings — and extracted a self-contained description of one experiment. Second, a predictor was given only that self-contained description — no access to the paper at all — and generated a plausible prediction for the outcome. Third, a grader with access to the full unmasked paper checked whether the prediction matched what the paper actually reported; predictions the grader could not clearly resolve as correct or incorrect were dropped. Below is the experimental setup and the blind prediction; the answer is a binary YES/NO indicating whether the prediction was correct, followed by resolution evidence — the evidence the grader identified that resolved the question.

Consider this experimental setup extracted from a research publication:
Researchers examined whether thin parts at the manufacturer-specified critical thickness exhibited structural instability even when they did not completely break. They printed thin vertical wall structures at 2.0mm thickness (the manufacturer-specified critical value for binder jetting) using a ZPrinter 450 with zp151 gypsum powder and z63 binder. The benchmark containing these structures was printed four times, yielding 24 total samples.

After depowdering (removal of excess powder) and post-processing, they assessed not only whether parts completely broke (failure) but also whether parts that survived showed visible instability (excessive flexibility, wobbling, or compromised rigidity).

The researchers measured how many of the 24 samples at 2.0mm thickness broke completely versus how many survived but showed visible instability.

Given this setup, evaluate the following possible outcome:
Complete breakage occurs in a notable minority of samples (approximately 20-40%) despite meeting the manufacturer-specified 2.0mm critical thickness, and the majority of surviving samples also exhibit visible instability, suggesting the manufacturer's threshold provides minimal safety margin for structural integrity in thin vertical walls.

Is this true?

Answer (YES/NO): NO